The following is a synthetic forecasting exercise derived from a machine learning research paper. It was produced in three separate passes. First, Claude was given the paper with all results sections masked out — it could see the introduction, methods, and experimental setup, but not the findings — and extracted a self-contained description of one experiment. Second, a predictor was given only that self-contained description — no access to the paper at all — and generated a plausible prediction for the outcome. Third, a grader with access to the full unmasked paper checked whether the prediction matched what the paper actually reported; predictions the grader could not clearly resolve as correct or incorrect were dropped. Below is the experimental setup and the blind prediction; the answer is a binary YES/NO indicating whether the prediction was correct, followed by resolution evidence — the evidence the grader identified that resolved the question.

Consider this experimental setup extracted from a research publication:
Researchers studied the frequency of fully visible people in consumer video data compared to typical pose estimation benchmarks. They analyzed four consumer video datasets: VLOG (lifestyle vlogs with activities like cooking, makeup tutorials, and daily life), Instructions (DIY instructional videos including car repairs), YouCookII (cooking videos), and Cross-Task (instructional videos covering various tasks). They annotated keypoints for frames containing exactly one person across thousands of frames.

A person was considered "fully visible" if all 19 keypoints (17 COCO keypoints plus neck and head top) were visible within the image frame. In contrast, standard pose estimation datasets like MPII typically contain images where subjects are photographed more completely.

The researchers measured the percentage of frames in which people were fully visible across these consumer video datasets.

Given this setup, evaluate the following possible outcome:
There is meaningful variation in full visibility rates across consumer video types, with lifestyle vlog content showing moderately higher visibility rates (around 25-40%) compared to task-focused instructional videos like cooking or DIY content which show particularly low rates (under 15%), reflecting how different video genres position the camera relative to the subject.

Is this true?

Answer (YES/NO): NO